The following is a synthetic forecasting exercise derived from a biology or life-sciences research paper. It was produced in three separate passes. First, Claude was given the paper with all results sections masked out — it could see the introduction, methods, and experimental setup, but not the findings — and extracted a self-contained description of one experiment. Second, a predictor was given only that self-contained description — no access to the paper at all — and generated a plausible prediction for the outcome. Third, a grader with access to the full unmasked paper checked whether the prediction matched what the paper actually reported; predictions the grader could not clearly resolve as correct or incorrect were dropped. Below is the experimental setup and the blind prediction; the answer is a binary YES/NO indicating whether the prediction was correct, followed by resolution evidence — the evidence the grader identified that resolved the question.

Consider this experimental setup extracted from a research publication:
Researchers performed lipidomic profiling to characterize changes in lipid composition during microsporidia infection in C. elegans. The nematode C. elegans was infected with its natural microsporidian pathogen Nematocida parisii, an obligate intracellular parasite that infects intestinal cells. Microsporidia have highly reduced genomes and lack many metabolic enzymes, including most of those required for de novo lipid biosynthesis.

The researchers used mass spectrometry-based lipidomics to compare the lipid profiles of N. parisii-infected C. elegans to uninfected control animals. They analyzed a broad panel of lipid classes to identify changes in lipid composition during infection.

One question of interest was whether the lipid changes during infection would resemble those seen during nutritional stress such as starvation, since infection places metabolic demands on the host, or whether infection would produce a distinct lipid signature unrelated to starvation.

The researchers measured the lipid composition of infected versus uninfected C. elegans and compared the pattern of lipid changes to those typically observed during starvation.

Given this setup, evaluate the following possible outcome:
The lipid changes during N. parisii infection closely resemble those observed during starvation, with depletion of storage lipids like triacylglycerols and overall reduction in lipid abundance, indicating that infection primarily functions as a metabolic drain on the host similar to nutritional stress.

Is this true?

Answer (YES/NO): NO